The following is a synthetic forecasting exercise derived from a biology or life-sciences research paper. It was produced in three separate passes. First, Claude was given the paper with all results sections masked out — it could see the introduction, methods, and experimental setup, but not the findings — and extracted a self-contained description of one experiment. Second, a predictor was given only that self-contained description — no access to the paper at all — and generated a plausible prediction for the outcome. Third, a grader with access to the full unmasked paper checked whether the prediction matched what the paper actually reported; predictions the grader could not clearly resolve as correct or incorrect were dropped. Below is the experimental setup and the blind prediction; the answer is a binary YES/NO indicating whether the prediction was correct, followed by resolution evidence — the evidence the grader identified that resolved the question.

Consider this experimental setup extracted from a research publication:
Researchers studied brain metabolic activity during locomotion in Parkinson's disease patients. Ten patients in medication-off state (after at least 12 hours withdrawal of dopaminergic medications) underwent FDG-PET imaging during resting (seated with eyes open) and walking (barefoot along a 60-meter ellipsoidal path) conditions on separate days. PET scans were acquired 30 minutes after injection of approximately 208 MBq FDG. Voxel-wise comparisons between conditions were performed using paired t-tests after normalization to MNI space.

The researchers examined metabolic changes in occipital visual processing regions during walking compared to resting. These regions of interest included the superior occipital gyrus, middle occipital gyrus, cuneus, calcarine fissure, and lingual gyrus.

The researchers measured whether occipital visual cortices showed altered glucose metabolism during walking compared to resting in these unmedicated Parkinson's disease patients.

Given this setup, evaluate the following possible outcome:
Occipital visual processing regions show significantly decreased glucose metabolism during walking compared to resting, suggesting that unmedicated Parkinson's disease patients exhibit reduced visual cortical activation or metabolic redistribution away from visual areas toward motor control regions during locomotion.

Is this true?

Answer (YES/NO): NO